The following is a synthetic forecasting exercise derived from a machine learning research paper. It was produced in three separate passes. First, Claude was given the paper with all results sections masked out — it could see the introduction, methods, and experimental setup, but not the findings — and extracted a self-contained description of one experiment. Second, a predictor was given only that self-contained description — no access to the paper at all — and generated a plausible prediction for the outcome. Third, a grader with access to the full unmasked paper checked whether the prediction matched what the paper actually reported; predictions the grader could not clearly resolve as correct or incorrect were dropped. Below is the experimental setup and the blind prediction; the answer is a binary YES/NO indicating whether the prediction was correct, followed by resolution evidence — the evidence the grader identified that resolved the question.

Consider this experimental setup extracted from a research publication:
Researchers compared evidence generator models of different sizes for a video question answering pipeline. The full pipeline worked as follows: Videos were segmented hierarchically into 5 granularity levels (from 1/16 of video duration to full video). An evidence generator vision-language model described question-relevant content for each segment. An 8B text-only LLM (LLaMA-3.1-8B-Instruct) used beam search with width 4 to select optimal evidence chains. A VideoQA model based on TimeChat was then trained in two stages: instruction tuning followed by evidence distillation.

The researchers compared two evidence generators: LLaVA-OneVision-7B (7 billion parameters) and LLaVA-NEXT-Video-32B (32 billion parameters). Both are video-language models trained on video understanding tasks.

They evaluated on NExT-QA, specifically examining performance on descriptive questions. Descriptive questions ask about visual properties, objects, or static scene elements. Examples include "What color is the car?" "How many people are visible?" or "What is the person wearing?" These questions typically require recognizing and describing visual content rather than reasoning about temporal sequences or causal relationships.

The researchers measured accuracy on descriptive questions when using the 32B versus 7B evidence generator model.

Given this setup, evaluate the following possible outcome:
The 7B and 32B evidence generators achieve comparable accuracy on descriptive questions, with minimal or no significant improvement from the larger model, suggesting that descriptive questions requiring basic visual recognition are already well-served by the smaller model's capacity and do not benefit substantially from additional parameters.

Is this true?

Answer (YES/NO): NO